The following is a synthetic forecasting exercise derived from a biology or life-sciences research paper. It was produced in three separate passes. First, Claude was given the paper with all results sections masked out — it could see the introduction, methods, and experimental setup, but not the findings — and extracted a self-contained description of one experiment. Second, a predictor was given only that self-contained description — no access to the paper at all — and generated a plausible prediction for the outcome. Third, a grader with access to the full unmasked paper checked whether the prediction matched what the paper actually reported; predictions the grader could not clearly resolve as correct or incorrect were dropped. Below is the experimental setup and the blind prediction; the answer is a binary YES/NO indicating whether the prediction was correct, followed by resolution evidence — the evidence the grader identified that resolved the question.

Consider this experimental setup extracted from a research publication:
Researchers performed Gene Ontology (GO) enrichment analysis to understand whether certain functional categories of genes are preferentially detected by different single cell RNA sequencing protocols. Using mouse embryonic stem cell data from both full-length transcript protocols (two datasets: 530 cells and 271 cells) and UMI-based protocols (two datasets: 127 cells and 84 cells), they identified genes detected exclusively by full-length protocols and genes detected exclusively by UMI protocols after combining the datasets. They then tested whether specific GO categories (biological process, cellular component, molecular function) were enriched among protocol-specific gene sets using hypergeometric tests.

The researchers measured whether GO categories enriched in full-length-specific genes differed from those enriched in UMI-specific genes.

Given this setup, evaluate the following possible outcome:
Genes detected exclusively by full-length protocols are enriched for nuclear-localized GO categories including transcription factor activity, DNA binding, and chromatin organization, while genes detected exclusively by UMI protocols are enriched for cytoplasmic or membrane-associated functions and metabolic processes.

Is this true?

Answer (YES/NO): NO